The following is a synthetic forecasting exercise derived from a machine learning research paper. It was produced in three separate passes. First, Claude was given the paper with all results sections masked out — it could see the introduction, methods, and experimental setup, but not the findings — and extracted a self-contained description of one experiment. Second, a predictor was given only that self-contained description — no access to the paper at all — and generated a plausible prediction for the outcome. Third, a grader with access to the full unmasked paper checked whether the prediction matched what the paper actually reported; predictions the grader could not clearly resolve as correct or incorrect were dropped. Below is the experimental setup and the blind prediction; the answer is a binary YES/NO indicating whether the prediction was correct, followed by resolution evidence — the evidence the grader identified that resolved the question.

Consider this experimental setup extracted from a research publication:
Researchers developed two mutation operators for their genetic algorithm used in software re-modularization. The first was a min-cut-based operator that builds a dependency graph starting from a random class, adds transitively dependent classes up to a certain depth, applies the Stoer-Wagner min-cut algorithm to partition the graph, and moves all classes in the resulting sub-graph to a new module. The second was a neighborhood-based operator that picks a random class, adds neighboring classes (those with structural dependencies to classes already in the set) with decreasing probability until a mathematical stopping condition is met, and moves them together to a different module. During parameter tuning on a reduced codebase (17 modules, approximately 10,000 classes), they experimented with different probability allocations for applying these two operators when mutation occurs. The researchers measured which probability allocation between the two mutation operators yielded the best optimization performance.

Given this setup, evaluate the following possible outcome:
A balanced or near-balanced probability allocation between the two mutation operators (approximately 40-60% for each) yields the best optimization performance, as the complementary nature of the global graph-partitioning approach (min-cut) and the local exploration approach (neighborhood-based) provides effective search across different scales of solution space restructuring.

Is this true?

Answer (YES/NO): YES